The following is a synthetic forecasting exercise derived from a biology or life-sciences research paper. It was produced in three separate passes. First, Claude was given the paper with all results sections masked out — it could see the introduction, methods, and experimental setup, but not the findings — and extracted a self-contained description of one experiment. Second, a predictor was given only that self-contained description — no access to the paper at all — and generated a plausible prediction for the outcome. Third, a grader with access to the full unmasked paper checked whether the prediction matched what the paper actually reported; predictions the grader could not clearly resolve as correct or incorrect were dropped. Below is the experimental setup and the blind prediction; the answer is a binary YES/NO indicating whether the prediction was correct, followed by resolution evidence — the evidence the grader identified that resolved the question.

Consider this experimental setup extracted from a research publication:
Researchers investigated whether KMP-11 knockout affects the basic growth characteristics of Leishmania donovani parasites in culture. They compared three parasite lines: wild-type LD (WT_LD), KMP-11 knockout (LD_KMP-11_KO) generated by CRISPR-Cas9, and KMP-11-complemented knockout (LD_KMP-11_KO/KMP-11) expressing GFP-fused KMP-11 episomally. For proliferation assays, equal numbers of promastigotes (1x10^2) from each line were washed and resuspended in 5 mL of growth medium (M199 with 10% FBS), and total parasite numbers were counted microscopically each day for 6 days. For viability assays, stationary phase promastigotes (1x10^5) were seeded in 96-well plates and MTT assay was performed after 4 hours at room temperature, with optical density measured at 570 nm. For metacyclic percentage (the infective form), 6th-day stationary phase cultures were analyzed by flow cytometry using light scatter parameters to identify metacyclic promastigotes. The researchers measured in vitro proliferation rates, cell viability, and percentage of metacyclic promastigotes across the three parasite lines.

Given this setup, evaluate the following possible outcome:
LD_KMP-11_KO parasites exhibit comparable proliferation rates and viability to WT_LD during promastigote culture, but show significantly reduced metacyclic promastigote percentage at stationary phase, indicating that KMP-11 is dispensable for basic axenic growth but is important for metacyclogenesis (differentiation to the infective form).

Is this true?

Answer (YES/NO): NO